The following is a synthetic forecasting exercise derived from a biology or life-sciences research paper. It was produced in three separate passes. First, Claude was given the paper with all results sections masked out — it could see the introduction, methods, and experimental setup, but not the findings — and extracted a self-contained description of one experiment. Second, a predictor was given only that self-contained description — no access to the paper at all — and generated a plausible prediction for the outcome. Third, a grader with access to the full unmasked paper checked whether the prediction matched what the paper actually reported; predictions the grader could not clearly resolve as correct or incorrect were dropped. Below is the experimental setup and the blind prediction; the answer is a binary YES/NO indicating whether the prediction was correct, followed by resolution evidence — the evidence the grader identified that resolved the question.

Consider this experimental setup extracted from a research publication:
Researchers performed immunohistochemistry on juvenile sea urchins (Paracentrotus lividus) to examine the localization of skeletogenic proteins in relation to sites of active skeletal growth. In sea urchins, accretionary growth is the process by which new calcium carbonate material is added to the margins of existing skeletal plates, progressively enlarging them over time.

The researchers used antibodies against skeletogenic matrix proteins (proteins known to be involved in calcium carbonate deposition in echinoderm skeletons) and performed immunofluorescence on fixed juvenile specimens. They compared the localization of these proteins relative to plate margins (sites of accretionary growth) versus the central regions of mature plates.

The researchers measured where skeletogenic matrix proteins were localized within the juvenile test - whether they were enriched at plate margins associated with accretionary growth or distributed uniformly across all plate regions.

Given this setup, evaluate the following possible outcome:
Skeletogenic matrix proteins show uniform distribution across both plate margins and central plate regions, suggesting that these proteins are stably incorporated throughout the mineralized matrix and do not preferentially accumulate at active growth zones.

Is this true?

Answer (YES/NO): NO